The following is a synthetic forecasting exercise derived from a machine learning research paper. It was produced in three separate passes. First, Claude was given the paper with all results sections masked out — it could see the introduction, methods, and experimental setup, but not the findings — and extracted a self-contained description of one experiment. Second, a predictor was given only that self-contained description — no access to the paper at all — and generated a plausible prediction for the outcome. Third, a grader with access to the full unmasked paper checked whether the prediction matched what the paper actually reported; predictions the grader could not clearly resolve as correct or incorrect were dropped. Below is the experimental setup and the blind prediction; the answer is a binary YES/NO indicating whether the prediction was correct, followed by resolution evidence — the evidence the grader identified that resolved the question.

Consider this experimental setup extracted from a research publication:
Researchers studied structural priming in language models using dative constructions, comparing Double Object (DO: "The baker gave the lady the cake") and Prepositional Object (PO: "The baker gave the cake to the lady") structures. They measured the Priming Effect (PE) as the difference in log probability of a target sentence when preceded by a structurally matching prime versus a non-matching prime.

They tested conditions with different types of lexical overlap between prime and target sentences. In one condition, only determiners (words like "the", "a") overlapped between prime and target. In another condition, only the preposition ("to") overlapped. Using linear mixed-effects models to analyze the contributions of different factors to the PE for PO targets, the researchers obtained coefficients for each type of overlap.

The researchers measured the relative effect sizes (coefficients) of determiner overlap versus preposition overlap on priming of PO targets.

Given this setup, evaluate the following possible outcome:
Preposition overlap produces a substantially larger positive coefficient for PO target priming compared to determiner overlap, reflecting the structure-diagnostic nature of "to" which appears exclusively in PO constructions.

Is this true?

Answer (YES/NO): NO